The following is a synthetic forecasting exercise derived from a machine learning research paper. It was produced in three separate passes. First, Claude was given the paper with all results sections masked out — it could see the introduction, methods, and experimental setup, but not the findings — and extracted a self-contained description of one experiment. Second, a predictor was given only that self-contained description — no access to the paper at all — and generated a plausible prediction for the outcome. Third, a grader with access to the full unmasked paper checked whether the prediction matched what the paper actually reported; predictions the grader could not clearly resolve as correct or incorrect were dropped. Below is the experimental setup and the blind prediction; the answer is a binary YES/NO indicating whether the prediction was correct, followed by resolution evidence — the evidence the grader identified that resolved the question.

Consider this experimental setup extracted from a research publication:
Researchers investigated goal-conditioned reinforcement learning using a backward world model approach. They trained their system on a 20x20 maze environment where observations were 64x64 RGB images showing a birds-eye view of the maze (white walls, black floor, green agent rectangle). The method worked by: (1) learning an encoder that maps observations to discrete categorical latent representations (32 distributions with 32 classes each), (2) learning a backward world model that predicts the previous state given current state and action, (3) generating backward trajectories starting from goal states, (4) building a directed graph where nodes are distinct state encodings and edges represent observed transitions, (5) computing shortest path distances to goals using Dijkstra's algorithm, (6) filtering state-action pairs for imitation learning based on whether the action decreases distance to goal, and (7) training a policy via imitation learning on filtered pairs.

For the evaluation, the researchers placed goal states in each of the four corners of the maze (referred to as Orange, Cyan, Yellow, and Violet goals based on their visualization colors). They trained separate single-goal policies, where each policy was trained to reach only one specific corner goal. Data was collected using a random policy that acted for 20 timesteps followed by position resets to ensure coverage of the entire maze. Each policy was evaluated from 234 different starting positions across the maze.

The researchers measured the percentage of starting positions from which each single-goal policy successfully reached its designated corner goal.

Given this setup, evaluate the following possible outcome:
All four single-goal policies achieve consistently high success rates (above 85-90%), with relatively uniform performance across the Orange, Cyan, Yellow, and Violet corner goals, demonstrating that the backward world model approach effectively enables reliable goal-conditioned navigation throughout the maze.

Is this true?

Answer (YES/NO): YES